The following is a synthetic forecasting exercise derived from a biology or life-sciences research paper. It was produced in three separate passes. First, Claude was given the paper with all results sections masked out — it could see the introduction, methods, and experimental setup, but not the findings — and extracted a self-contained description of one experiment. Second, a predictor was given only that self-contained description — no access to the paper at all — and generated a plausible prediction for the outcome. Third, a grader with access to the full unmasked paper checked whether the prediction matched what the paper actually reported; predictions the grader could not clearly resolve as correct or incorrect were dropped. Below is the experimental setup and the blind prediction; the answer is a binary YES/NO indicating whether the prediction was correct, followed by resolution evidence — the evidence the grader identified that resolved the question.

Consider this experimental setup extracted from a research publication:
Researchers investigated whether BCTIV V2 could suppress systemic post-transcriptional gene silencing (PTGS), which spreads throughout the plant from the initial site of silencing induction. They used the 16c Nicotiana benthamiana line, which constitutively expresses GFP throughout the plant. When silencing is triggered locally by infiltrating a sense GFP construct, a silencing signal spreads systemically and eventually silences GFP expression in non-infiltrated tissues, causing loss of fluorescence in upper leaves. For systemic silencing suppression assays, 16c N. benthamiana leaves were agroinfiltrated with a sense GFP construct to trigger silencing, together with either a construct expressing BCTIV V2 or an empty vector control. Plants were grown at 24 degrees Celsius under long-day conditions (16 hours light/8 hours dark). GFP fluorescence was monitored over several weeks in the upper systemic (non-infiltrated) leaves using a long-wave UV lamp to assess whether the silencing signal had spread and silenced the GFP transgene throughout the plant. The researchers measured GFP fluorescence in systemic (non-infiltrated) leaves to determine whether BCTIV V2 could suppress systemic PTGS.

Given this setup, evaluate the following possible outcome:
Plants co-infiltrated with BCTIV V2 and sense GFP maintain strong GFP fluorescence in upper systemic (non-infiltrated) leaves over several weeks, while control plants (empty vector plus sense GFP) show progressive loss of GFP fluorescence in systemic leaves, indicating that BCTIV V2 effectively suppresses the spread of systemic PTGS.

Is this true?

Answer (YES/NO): NO